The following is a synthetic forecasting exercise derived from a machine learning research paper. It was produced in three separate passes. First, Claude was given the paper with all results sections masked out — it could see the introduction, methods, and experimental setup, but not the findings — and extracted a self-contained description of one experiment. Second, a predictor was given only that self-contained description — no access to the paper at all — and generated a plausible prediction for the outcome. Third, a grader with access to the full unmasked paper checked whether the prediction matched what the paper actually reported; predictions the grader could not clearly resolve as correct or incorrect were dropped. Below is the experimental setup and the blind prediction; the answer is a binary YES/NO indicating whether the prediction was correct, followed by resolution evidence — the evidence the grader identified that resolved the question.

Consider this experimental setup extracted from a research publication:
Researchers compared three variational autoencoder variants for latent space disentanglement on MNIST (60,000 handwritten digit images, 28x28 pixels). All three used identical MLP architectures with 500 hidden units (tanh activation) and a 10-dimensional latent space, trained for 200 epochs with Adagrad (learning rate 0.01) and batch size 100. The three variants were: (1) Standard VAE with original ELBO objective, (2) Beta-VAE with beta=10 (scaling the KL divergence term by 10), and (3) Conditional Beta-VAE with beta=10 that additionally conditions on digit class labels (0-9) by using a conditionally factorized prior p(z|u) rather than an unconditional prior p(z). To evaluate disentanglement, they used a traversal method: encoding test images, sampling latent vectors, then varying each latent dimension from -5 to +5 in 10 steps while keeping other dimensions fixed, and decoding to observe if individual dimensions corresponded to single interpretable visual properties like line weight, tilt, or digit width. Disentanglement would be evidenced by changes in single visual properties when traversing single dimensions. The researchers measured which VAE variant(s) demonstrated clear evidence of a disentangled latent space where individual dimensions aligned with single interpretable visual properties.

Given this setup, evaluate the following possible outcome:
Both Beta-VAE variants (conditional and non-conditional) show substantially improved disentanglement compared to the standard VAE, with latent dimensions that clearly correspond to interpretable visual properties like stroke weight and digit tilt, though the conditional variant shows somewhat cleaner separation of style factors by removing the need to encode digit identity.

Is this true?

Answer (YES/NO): NO